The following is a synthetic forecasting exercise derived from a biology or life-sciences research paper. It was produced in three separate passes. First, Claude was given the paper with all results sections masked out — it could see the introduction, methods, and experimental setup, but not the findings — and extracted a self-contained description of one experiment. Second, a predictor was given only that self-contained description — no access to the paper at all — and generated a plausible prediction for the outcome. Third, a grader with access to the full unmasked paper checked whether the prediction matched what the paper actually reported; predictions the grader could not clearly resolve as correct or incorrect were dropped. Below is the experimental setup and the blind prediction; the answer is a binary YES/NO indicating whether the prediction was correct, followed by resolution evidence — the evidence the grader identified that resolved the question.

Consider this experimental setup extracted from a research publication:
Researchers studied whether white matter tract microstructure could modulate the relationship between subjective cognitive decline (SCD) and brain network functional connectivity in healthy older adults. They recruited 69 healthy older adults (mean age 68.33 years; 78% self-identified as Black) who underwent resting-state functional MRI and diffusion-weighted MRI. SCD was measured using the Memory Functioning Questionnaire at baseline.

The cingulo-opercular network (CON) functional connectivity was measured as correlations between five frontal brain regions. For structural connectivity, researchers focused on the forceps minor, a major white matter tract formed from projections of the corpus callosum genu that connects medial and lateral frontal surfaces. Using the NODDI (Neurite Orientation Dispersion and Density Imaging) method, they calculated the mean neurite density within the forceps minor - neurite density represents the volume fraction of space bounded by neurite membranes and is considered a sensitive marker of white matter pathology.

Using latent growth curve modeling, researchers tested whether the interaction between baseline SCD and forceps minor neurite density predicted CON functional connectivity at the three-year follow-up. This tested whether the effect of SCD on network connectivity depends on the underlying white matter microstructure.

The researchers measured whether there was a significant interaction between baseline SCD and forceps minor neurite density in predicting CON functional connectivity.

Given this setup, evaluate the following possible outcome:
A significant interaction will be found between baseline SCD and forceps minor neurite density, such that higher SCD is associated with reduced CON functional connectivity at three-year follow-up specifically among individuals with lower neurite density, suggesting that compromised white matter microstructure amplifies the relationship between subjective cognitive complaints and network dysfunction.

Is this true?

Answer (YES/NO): YES